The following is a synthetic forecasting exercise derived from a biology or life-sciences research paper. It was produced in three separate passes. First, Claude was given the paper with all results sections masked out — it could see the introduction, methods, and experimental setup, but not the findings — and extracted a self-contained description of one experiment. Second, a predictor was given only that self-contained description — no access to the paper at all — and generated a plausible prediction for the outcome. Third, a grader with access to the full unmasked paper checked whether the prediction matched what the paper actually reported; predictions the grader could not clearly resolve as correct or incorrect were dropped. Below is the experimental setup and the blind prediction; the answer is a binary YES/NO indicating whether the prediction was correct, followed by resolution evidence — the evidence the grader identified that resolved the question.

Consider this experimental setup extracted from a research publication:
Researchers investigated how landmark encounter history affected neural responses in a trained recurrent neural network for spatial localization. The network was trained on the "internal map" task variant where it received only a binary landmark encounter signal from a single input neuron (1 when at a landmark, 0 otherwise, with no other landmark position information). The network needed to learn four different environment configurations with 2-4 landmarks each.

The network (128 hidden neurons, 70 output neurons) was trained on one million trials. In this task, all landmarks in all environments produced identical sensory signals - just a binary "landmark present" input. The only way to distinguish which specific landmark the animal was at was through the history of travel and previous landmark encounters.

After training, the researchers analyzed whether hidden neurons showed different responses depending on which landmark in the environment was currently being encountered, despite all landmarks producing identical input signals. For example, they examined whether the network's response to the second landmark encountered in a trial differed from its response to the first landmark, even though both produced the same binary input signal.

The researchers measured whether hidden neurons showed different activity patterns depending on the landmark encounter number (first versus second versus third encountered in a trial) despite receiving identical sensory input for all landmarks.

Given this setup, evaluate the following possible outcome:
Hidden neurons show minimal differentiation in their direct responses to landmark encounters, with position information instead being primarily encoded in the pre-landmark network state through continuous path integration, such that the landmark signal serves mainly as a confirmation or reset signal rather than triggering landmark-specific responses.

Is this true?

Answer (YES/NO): NO